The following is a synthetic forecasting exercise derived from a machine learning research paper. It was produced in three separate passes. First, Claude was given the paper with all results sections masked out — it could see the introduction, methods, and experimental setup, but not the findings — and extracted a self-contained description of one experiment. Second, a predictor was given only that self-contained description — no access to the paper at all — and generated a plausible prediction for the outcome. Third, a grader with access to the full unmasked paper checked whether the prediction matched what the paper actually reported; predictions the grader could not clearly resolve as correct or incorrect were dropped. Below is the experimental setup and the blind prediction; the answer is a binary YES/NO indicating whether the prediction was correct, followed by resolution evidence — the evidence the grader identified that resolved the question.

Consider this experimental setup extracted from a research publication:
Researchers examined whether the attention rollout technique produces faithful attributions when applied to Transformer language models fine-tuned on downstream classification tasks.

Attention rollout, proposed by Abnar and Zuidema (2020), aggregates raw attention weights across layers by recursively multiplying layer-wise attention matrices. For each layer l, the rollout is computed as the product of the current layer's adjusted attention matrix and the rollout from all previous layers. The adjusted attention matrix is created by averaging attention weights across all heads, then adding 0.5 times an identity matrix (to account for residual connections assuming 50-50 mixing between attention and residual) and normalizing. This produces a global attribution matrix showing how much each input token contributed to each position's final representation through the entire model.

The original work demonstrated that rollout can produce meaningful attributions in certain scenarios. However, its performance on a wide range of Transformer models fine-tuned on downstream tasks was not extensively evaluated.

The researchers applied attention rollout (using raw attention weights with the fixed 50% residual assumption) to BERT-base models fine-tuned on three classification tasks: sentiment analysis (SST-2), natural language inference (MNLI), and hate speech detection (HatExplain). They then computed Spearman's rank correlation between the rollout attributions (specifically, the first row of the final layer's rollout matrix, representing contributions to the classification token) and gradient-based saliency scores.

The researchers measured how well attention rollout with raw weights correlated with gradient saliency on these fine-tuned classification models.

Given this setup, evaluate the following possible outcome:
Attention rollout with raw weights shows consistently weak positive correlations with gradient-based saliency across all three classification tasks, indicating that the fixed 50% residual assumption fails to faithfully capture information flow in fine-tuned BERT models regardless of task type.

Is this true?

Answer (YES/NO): YES